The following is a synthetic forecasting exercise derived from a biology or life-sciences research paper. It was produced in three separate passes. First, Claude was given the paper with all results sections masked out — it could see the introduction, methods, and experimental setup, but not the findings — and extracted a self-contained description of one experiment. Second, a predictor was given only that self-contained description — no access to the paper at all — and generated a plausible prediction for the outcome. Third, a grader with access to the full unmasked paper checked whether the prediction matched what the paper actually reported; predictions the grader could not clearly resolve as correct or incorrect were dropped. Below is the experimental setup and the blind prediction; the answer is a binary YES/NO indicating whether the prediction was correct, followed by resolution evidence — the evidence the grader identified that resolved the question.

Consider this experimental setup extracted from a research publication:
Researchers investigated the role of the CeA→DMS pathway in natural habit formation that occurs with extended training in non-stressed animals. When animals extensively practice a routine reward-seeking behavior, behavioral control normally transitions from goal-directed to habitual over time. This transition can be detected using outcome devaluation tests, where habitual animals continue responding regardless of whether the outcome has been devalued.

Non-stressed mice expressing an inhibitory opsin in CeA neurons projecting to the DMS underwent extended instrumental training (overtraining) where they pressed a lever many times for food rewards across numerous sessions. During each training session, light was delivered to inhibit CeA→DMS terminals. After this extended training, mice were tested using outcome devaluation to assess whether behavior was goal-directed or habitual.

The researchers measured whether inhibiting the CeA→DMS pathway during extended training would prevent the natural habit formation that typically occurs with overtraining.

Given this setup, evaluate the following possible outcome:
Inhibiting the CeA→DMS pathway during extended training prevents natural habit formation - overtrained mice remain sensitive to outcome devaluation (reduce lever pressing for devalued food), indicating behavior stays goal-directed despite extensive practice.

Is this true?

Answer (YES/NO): YES